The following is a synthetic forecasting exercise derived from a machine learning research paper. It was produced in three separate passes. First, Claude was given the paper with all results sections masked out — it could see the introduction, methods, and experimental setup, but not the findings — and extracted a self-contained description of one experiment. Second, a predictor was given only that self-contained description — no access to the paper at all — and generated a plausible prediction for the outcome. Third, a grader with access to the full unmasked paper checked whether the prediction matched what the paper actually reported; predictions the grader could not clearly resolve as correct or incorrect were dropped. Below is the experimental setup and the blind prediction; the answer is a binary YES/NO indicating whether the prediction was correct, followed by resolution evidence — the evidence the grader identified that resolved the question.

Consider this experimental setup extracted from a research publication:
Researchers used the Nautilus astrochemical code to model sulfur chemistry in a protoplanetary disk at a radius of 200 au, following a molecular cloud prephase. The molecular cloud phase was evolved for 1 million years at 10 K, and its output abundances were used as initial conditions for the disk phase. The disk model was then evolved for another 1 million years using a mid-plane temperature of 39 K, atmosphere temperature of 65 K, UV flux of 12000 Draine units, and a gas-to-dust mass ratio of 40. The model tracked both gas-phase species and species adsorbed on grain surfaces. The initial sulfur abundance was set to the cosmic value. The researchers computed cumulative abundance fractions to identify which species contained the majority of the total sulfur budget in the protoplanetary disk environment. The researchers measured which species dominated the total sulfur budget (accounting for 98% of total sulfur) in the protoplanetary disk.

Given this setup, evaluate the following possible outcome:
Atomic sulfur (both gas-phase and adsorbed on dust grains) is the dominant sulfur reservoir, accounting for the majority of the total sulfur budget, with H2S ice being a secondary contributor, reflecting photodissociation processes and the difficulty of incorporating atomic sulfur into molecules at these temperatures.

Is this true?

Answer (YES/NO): NO